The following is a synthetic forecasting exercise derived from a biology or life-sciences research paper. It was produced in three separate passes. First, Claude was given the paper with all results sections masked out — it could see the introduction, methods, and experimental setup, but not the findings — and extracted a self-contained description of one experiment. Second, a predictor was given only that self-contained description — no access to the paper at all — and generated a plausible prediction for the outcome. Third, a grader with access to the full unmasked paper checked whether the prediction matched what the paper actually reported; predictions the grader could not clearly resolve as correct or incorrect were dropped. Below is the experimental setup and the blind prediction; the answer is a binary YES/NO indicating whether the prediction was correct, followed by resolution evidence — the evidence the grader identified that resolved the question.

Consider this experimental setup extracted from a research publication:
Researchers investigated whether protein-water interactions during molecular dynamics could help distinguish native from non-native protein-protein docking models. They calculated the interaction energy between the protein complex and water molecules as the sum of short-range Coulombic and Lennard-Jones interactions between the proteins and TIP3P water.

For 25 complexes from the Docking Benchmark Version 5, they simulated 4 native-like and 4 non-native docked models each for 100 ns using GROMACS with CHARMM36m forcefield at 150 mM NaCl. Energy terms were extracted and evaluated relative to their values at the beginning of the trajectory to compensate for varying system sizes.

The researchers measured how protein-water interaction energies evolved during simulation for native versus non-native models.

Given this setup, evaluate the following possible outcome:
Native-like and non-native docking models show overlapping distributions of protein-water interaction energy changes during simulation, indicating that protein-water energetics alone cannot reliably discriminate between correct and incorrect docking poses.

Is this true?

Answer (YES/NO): NO